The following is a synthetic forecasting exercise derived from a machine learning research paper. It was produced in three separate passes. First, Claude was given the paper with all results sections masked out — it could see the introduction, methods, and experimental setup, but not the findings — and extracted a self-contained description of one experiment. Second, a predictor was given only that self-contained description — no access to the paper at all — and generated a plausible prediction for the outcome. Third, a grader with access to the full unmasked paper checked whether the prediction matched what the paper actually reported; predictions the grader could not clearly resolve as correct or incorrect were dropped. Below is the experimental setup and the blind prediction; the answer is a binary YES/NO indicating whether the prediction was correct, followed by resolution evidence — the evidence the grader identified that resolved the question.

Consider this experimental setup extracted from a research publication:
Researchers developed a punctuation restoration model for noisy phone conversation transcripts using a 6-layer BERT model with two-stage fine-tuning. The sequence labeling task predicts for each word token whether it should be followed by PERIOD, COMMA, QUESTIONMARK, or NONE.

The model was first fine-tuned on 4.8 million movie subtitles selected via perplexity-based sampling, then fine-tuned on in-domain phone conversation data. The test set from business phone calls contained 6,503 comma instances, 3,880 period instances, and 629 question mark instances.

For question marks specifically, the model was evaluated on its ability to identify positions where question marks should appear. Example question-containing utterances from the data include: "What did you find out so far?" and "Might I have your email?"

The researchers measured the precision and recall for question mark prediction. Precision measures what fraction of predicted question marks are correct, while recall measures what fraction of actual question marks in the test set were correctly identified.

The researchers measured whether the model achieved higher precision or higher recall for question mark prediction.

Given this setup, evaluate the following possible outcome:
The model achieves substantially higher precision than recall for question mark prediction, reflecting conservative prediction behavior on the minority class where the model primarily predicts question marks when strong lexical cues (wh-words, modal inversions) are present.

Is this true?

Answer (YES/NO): YES